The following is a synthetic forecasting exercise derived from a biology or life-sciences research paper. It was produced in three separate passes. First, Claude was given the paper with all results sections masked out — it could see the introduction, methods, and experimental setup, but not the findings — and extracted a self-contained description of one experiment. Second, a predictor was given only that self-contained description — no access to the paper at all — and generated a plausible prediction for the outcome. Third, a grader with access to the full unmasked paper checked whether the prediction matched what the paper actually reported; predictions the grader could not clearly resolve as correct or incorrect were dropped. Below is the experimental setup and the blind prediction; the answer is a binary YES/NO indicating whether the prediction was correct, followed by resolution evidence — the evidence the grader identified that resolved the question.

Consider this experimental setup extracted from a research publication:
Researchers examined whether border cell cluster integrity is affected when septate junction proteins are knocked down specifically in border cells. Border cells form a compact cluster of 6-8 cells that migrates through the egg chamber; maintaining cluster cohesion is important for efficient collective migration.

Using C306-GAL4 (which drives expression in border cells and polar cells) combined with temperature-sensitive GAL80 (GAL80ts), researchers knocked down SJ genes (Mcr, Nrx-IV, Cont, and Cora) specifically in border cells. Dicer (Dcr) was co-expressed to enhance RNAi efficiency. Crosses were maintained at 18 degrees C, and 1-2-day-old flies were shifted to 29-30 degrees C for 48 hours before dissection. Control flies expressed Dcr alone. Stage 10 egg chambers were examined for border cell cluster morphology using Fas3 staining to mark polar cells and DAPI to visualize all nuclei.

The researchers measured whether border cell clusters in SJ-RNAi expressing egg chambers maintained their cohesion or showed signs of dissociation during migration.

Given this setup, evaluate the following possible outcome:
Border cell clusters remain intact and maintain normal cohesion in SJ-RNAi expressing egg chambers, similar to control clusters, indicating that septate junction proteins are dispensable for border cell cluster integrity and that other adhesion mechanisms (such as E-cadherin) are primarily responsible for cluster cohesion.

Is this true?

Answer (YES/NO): NO